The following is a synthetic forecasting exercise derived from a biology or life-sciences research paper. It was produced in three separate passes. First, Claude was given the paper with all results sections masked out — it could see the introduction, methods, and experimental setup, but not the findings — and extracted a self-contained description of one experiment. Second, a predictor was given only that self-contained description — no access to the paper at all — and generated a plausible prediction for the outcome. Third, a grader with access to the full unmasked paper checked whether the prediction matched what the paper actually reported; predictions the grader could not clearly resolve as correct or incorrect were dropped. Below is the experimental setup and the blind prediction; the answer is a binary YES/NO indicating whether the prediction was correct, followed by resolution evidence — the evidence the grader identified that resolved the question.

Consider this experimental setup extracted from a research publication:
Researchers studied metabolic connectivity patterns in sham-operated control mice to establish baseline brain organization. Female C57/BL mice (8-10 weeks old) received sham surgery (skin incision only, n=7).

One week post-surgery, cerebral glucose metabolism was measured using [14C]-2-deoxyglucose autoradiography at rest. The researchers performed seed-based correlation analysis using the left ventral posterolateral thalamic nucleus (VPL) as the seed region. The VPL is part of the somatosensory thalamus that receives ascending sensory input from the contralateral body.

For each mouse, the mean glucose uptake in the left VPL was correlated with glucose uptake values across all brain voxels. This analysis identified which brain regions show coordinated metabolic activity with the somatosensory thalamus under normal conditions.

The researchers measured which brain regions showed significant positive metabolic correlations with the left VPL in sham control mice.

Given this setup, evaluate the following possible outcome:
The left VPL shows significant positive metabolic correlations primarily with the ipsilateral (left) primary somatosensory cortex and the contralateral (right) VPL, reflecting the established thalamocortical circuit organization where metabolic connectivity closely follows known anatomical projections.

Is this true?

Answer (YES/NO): NO